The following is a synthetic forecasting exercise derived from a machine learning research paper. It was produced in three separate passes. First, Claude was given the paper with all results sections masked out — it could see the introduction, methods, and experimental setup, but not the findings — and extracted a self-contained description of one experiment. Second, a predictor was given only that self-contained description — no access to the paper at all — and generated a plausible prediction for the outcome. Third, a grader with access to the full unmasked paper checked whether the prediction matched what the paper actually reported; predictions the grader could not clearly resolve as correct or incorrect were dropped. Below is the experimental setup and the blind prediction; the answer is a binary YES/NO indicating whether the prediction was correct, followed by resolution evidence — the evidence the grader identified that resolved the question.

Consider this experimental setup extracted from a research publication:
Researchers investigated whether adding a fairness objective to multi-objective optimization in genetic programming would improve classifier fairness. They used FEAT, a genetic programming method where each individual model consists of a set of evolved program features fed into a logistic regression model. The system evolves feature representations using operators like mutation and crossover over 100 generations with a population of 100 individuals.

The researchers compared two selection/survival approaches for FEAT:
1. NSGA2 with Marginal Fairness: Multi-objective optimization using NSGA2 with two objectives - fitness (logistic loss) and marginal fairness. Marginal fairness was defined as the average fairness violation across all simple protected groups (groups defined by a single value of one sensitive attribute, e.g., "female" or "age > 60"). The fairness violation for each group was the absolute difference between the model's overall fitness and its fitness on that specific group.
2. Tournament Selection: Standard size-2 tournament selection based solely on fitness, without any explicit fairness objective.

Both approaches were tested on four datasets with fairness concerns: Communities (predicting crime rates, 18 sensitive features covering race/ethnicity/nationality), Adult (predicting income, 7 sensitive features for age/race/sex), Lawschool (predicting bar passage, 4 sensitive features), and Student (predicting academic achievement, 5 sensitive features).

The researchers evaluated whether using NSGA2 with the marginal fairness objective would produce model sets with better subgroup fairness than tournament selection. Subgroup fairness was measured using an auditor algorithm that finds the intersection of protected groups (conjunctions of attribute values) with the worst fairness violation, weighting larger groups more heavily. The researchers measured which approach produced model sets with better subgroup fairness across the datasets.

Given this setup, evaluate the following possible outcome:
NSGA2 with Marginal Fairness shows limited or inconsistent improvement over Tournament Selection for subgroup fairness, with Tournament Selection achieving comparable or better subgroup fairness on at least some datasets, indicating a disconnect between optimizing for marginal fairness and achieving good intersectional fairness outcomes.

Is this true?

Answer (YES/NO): YES